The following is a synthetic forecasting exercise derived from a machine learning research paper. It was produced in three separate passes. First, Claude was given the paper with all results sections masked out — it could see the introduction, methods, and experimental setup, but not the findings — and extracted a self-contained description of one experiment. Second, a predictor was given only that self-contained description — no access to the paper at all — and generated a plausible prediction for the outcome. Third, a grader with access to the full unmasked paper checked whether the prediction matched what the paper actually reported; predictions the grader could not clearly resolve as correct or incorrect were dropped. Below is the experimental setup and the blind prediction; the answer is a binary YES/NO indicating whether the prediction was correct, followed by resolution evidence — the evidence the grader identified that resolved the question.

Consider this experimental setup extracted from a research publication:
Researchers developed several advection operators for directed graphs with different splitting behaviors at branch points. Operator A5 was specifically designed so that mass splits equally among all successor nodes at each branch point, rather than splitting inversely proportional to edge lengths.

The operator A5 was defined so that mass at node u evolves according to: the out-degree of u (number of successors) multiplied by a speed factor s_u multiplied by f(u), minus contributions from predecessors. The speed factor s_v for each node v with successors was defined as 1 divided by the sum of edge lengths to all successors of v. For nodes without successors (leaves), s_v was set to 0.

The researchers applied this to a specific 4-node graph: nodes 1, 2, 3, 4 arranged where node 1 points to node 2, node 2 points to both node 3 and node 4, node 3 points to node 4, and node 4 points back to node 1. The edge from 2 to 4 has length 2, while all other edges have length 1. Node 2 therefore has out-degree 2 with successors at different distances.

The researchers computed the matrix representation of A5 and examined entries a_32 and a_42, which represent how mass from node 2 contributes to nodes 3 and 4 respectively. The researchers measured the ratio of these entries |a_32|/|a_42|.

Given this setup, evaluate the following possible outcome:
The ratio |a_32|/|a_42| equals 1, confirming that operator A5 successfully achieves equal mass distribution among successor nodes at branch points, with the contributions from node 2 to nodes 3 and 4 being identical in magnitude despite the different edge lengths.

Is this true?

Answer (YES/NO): YES